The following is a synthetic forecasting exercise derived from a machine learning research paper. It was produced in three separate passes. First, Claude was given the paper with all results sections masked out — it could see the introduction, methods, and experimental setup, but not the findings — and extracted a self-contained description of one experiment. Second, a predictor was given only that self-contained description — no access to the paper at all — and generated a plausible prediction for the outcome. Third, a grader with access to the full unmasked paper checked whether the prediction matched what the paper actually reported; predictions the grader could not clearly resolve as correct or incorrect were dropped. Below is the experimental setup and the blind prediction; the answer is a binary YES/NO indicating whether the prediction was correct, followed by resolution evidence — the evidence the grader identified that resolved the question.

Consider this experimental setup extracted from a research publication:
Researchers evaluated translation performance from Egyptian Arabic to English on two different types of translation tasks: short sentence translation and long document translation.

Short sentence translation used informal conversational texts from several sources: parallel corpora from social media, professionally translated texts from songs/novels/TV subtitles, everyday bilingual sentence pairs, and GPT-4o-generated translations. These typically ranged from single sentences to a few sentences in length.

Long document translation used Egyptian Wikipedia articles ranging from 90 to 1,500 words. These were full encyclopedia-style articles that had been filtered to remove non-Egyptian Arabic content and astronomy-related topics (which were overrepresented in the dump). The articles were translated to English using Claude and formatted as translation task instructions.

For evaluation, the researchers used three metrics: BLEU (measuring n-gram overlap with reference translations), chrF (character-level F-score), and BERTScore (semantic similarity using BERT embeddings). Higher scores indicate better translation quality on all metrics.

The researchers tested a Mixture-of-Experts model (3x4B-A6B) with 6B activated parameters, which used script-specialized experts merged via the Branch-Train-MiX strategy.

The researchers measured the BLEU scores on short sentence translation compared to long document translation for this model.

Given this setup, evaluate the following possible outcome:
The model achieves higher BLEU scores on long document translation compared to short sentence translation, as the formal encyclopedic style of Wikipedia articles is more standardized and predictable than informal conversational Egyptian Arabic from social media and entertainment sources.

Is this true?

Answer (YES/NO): YES